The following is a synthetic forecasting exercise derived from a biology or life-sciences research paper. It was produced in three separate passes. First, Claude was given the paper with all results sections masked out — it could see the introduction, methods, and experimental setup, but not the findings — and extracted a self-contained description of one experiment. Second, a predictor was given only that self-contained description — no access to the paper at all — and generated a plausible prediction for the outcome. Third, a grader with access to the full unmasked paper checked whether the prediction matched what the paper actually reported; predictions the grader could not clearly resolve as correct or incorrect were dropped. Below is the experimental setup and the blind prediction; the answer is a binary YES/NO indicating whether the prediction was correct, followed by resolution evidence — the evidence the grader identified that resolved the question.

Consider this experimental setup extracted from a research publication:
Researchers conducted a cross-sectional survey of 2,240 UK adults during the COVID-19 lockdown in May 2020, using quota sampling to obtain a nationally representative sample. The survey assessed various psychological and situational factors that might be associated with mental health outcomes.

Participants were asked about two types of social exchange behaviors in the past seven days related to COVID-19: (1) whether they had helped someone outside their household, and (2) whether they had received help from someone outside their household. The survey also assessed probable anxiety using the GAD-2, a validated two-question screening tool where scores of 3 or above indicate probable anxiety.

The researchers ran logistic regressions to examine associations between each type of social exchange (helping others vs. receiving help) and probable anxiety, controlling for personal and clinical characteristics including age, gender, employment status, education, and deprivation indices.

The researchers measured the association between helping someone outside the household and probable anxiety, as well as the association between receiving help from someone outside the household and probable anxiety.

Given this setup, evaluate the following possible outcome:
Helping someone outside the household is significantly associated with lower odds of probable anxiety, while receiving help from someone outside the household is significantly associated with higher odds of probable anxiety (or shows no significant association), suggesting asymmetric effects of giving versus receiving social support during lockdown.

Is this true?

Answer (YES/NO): NO